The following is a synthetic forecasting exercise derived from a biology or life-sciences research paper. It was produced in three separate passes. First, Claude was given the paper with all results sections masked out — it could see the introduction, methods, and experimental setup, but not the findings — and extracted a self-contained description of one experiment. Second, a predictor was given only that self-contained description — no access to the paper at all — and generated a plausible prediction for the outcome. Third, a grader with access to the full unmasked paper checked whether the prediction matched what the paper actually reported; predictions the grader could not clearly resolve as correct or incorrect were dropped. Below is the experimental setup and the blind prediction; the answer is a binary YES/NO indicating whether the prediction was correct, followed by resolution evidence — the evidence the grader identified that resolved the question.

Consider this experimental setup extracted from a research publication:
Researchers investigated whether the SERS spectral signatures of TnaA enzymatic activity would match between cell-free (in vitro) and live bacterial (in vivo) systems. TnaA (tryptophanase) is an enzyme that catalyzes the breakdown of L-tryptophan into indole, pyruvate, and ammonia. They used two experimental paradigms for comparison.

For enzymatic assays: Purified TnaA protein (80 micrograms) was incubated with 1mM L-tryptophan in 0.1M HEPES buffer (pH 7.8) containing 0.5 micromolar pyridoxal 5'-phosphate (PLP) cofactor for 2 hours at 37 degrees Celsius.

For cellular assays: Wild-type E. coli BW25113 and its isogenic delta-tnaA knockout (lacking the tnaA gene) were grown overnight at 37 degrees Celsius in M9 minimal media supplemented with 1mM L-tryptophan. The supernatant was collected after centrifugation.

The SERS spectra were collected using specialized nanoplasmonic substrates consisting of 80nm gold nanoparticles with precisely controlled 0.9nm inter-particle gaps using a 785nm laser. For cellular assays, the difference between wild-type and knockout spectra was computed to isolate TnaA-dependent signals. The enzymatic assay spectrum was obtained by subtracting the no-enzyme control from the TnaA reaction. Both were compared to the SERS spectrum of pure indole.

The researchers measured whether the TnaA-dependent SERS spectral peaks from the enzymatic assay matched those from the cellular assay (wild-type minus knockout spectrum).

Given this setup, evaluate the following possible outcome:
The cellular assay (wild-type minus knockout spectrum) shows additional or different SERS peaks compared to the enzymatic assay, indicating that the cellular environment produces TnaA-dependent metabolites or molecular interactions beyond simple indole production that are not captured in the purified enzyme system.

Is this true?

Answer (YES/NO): NO